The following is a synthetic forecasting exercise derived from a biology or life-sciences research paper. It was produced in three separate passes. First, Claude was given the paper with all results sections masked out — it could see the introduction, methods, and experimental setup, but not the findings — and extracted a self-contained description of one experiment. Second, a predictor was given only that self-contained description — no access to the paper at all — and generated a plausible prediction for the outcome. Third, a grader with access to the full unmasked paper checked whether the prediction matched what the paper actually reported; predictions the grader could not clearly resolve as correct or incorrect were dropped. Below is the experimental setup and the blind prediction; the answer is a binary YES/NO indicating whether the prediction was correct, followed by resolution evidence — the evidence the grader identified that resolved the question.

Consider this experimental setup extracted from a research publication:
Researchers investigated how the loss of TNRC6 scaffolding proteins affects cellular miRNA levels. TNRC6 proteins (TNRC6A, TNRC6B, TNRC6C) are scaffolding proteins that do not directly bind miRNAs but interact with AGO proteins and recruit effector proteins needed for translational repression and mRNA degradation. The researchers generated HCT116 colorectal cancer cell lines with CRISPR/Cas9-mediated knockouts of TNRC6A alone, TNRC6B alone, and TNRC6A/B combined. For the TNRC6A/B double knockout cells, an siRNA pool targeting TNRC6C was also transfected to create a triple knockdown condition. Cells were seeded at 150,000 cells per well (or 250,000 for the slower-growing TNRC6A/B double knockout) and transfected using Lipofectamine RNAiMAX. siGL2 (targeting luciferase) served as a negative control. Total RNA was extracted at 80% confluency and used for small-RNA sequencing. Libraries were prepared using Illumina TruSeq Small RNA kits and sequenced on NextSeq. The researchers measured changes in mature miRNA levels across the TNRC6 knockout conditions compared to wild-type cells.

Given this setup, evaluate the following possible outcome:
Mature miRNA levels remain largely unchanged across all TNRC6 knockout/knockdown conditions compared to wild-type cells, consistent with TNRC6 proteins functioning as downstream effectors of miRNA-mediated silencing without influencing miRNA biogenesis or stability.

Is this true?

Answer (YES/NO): YES